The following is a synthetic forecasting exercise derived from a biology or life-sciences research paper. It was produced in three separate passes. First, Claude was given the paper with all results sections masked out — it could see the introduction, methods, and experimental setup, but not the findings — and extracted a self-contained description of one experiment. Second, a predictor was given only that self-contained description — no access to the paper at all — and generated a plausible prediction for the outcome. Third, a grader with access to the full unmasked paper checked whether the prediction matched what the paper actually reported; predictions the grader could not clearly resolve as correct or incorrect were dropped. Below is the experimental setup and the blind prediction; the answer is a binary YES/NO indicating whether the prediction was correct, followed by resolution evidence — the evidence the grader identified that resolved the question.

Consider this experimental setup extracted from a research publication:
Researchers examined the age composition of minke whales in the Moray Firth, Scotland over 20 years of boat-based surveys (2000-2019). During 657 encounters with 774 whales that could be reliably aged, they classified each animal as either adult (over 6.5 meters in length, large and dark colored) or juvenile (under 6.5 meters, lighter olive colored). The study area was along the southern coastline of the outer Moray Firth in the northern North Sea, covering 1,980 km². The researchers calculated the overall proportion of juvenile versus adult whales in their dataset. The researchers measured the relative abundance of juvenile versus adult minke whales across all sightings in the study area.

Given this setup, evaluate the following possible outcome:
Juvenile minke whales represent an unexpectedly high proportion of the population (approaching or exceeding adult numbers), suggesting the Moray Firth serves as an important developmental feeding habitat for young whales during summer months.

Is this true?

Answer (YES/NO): YES